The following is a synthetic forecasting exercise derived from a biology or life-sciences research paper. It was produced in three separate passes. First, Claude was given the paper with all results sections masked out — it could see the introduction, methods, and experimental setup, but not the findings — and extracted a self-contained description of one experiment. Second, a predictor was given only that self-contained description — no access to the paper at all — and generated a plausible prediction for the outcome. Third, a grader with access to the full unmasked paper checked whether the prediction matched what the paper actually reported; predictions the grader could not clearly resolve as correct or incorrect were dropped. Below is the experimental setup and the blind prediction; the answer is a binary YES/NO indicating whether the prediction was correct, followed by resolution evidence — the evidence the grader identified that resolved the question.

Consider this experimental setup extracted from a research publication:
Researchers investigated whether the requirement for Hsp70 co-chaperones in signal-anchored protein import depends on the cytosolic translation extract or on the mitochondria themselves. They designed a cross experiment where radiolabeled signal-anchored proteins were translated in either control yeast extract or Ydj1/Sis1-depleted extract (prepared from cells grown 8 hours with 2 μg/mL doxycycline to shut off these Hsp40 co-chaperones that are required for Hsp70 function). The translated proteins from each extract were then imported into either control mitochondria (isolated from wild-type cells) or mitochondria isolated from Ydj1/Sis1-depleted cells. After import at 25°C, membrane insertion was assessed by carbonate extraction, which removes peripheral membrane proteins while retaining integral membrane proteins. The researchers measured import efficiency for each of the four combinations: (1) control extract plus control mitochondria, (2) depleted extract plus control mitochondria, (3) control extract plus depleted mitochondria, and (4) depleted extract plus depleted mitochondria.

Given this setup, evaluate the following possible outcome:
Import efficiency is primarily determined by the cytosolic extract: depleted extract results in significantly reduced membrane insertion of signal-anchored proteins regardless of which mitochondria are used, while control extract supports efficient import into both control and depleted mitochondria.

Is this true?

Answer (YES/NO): NO